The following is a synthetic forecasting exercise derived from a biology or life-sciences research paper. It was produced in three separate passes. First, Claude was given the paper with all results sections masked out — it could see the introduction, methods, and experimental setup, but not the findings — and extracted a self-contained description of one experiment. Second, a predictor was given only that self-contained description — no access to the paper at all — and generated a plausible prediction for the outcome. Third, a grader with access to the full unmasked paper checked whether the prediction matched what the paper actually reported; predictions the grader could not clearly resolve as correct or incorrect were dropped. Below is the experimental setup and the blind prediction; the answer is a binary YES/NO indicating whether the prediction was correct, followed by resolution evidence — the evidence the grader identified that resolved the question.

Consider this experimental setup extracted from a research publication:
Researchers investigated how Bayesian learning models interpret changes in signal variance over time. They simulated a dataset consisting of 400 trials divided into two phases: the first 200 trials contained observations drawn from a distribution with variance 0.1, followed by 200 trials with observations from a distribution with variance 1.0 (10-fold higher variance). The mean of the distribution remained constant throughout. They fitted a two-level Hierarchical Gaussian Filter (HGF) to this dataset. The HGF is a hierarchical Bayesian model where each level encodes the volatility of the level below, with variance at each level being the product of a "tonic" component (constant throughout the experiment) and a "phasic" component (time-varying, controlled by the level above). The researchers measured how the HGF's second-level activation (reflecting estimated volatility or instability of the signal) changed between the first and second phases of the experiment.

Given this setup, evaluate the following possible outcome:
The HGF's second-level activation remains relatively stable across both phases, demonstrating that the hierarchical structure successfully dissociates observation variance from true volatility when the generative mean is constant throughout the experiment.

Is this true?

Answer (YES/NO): NO